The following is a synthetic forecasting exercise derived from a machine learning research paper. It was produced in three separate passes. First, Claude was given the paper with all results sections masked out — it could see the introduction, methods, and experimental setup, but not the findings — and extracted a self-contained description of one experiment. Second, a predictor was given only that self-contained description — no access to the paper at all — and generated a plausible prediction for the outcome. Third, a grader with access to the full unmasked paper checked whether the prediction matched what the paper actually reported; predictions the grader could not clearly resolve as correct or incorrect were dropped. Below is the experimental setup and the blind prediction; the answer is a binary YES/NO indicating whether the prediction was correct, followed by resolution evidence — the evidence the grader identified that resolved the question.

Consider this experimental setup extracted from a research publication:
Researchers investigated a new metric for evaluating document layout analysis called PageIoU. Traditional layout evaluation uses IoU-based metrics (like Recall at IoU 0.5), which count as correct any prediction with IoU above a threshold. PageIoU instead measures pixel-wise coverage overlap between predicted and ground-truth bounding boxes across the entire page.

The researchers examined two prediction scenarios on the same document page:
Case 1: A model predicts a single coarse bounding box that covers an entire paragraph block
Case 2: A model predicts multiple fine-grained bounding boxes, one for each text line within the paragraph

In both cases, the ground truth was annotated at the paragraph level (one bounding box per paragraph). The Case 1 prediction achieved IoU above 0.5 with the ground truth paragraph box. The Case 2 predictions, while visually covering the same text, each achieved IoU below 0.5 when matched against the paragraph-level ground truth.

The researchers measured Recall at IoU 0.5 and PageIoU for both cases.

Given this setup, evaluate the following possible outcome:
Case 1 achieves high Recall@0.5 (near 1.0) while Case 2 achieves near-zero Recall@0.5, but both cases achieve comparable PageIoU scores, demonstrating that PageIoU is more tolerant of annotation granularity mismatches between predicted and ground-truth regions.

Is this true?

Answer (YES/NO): NO